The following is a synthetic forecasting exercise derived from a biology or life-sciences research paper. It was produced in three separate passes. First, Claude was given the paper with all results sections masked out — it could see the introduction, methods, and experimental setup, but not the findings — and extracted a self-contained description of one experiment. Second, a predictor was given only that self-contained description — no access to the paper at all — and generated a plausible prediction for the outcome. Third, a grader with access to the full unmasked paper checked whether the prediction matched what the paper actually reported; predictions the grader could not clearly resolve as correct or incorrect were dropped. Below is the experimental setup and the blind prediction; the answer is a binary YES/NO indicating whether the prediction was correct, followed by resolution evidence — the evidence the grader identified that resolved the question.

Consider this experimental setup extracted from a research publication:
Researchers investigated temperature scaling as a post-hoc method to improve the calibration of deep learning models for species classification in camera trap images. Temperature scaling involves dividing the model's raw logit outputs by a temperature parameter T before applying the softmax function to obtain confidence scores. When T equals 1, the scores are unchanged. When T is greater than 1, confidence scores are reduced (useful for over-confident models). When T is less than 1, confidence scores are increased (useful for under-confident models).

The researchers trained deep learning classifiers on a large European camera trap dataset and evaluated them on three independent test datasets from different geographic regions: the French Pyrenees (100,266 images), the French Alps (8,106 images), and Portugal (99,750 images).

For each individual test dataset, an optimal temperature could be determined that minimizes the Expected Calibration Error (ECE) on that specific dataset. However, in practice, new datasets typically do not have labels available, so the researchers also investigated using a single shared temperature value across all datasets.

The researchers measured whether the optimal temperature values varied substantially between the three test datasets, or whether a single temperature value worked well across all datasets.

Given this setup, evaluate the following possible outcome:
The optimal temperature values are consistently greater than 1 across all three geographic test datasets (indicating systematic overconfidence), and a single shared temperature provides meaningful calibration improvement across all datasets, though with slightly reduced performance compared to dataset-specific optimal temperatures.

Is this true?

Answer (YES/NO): YES